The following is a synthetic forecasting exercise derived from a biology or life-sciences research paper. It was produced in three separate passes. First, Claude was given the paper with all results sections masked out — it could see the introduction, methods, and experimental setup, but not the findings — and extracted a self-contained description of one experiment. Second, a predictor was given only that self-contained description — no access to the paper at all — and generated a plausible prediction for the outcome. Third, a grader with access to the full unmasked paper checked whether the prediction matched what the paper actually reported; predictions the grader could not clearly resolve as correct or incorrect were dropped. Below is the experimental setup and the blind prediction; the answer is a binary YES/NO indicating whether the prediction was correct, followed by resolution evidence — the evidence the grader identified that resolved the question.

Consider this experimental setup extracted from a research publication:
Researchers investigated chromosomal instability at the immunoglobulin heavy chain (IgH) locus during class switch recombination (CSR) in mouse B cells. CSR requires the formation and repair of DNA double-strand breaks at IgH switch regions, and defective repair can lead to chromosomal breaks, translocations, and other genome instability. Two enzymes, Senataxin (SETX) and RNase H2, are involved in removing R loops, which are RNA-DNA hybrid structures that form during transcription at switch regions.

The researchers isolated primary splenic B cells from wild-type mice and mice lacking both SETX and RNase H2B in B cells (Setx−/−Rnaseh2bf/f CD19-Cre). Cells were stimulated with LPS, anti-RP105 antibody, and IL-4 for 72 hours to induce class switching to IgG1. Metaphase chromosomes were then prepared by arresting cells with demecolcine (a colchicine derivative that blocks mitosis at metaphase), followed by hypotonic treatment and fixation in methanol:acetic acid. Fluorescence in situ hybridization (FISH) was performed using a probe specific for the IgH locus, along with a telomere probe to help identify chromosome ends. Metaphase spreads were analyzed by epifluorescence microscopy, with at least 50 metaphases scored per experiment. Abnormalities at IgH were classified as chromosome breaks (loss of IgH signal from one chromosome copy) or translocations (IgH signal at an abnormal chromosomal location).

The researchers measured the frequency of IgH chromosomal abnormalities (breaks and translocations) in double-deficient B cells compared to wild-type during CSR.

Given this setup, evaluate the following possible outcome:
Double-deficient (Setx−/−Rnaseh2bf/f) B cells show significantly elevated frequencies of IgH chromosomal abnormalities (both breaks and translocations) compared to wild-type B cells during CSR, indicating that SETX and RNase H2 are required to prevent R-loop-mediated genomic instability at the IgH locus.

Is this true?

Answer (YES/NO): YES